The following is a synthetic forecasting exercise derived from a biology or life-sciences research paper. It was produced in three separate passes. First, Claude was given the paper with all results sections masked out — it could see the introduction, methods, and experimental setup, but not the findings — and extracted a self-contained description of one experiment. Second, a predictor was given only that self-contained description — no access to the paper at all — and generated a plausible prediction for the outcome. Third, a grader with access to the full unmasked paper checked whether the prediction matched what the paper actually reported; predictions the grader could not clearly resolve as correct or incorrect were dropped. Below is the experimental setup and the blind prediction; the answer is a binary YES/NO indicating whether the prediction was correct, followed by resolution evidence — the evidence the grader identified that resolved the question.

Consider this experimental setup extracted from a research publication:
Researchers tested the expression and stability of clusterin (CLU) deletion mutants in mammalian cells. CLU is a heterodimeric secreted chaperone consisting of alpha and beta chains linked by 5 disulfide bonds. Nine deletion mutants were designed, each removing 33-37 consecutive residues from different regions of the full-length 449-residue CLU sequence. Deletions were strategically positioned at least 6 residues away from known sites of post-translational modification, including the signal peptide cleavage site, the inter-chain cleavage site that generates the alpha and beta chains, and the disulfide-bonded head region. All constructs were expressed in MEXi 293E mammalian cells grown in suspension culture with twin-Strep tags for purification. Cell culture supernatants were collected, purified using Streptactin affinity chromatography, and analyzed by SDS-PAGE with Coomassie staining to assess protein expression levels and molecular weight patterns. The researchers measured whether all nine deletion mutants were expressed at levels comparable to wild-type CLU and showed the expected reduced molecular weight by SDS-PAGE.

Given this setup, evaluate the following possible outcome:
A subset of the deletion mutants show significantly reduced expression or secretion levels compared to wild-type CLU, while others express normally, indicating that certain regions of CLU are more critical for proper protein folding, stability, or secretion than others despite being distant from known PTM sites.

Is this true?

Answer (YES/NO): YES